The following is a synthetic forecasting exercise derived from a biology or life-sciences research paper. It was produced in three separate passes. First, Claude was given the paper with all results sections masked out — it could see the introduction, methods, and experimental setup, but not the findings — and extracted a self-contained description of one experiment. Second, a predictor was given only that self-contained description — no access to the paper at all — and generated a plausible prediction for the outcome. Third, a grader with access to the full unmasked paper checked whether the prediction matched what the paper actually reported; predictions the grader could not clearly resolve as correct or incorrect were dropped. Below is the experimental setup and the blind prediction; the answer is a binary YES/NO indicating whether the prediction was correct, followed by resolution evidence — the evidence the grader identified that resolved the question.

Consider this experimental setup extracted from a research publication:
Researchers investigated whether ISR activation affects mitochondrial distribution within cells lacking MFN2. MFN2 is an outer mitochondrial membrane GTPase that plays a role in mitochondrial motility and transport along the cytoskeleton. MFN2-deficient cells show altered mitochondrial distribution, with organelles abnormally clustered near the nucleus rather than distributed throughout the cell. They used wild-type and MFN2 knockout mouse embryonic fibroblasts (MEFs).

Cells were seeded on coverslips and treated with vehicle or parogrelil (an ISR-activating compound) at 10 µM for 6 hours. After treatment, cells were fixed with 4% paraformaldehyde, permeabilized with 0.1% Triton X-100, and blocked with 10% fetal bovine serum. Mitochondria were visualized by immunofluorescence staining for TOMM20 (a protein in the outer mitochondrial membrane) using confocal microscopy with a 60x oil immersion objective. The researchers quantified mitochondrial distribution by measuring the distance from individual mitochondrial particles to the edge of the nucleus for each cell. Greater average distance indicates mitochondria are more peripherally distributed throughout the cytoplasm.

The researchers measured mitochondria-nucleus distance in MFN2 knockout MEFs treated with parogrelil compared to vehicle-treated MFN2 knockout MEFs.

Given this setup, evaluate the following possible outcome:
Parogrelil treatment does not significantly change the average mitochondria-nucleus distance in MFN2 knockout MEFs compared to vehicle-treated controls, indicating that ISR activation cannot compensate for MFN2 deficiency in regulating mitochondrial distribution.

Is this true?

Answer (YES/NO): NO